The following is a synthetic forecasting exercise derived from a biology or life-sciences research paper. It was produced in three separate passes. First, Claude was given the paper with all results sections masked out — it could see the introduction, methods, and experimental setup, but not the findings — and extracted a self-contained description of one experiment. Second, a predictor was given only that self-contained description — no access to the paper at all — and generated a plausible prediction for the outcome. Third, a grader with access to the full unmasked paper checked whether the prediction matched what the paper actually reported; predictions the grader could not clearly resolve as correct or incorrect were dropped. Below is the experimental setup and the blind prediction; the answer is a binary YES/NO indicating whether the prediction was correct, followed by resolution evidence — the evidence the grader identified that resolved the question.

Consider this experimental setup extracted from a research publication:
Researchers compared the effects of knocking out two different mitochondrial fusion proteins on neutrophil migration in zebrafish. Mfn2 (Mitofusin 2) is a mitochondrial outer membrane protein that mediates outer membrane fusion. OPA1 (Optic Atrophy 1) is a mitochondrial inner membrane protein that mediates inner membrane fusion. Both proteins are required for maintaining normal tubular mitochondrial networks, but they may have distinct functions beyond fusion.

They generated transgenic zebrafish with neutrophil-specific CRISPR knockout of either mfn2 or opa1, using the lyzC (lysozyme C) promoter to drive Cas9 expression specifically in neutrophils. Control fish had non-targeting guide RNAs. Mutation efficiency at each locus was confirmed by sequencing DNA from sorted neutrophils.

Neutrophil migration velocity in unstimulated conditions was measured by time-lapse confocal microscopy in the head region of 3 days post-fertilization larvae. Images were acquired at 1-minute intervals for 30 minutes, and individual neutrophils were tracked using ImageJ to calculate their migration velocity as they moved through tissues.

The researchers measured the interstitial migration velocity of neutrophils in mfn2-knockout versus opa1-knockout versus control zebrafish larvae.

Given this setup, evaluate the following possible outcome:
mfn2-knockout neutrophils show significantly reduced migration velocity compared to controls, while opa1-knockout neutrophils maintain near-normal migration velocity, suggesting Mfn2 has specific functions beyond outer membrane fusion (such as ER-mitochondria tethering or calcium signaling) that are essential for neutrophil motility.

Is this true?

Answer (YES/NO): NO